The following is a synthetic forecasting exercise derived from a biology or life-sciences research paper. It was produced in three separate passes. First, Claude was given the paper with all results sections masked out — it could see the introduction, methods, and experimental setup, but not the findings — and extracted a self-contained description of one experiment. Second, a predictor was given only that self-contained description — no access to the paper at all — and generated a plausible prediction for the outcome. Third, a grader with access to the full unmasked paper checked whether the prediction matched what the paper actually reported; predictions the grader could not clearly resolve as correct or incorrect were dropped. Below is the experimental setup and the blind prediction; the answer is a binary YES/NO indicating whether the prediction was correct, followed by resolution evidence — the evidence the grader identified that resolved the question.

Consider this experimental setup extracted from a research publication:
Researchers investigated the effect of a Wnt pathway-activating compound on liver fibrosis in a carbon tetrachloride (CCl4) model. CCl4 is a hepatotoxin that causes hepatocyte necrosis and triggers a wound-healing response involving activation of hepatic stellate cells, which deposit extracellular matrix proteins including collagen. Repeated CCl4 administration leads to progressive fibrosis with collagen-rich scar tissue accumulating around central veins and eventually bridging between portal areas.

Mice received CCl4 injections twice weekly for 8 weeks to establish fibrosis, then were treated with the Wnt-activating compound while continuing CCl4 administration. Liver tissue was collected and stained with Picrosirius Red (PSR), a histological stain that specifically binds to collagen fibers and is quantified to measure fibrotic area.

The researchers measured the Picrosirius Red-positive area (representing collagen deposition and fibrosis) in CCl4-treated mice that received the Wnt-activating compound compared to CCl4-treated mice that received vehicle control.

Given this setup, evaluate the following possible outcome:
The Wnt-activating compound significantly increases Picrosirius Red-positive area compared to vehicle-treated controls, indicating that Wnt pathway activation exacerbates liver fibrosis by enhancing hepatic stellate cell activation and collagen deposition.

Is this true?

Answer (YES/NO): NO